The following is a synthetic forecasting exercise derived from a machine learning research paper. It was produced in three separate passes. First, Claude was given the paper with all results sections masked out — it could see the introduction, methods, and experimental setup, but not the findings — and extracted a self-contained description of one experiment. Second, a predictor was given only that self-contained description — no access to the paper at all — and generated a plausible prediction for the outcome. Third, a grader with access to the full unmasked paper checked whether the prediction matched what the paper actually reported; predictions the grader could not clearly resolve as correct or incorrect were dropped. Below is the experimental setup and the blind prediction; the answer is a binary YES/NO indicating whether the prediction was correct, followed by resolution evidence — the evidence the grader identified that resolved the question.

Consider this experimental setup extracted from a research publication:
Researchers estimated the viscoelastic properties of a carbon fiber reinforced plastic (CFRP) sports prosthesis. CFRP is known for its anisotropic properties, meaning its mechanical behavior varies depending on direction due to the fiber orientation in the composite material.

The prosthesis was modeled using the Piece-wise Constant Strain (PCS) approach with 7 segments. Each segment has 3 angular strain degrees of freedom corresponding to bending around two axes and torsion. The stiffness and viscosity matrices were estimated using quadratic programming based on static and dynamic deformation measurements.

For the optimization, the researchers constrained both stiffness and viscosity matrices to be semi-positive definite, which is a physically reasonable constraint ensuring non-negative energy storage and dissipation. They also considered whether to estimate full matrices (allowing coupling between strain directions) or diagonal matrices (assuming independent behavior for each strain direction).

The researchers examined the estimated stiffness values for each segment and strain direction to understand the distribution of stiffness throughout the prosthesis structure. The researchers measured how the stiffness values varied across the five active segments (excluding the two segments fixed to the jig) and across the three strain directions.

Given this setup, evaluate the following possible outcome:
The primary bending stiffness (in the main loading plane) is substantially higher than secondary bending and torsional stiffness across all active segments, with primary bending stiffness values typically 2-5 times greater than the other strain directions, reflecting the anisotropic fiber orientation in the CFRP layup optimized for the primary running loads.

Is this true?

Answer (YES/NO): NO